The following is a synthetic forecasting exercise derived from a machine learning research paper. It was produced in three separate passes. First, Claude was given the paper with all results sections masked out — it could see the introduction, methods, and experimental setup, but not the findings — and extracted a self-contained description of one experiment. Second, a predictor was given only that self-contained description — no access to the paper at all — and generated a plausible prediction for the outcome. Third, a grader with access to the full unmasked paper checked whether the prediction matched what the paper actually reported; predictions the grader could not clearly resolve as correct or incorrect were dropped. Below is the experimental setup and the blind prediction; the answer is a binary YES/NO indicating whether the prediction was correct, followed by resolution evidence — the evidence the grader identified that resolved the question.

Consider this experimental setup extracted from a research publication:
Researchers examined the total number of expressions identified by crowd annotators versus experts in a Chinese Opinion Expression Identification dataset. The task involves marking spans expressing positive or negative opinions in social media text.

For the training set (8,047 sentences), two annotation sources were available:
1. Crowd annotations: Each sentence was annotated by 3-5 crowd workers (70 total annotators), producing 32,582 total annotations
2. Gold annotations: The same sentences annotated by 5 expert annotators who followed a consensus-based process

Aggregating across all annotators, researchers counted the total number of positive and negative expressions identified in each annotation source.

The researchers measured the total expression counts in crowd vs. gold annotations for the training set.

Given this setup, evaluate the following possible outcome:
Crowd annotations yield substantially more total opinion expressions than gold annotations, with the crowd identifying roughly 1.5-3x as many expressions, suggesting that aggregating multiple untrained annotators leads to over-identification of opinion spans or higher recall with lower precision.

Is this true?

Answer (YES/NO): NO